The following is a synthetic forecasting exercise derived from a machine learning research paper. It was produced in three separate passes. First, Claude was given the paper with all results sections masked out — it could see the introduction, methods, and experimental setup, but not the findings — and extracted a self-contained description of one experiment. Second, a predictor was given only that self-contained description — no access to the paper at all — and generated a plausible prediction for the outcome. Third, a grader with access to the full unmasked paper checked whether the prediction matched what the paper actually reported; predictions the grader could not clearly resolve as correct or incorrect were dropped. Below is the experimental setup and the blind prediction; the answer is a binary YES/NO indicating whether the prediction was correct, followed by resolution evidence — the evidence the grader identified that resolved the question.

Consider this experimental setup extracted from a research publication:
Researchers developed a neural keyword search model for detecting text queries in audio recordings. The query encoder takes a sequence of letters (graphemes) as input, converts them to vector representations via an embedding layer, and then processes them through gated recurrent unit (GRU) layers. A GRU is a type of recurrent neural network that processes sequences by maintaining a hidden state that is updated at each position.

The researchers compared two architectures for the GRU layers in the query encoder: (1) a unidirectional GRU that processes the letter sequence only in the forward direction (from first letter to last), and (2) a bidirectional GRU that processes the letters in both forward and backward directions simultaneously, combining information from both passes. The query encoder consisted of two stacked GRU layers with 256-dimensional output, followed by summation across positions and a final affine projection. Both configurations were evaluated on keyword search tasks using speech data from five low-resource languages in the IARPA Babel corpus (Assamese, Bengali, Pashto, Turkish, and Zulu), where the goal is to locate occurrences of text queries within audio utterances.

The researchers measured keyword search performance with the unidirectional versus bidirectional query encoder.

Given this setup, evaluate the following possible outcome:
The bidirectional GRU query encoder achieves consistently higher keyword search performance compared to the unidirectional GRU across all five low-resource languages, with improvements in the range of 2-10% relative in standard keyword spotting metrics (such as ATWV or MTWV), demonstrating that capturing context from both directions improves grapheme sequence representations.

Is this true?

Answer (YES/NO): NO